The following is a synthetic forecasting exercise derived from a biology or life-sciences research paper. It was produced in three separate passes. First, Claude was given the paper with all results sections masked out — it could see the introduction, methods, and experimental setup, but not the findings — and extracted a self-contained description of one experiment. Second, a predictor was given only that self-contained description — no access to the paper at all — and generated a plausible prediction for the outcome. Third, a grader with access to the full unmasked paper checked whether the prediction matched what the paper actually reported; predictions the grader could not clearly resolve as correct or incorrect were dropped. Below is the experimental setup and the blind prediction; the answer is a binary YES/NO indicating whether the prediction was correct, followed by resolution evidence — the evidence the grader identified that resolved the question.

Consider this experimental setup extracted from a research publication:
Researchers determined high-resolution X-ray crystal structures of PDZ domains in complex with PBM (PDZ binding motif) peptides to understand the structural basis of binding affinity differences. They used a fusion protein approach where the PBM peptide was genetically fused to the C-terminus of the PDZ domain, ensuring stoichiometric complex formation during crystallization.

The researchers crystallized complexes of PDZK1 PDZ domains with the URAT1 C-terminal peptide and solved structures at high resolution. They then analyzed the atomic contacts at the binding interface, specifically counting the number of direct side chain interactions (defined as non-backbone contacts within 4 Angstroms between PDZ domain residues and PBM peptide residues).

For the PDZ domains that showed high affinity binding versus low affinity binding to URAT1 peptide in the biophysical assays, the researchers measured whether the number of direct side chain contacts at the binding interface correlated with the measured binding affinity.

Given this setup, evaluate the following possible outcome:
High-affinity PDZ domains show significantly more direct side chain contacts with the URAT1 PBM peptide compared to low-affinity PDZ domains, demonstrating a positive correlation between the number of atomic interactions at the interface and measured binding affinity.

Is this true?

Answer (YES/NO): YES